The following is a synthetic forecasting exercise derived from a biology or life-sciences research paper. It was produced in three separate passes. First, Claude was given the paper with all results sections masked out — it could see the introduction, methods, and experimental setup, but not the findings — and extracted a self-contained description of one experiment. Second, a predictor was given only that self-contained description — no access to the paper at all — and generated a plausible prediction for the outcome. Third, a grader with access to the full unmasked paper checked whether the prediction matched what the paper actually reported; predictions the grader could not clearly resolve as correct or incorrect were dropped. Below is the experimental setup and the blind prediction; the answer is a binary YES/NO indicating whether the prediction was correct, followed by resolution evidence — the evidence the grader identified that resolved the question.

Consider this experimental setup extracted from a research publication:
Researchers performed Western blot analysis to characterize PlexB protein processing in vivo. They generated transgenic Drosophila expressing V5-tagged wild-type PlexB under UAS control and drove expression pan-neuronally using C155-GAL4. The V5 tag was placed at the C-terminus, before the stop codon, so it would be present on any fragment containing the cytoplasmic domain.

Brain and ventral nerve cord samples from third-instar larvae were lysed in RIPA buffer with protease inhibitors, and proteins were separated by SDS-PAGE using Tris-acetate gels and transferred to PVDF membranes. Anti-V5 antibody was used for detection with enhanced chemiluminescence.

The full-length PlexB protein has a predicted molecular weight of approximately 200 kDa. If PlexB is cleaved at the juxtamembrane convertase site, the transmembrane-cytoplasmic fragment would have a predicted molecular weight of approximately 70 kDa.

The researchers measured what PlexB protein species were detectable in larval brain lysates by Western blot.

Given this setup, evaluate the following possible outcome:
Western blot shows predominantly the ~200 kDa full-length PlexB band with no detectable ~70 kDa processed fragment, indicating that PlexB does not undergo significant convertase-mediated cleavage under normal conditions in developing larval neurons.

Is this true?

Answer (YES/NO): NO